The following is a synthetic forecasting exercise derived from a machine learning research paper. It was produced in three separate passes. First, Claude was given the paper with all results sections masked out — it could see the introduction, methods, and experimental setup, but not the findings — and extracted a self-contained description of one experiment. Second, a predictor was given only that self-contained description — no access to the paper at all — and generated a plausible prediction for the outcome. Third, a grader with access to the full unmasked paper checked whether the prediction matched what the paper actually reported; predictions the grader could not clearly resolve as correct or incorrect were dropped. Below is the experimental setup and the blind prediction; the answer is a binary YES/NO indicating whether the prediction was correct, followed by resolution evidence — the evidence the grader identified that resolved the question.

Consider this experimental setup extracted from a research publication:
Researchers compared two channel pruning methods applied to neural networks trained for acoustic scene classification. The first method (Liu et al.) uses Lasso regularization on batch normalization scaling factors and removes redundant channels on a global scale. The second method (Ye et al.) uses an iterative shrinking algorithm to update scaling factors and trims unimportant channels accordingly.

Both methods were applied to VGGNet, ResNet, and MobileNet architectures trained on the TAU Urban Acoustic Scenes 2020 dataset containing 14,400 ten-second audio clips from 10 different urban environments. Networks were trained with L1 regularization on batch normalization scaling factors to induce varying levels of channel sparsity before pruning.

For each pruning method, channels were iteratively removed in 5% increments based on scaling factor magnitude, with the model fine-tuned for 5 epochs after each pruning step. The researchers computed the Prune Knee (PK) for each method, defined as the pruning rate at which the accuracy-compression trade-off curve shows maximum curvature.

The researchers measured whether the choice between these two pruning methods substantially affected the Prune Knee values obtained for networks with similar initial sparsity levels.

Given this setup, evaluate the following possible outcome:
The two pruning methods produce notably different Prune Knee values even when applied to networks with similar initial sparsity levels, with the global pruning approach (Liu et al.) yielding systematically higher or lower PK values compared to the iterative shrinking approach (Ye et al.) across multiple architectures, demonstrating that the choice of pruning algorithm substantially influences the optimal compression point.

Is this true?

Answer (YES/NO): NO